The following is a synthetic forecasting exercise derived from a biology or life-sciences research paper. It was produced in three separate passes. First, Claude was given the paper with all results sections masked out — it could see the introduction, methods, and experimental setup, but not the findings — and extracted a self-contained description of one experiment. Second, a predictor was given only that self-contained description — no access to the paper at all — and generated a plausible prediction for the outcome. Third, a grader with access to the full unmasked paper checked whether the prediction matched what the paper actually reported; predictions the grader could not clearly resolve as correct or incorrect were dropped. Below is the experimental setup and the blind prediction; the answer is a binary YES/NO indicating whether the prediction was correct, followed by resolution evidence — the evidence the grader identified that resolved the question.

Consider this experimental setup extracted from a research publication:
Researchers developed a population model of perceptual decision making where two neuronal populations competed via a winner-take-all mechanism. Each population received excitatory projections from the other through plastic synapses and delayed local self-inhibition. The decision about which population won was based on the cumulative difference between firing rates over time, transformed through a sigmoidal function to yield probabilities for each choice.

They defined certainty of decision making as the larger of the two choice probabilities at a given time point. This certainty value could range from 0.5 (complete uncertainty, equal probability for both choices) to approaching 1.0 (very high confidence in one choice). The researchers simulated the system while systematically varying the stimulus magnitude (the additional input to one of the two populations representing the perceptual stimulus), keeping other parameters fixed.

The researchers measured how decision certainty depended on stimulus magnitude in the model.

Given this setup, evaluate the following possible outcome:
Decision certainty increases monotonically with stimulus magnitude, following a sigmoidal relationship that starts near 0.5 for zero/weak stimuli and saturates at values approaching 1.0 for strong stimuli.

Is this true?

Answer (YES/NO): NO